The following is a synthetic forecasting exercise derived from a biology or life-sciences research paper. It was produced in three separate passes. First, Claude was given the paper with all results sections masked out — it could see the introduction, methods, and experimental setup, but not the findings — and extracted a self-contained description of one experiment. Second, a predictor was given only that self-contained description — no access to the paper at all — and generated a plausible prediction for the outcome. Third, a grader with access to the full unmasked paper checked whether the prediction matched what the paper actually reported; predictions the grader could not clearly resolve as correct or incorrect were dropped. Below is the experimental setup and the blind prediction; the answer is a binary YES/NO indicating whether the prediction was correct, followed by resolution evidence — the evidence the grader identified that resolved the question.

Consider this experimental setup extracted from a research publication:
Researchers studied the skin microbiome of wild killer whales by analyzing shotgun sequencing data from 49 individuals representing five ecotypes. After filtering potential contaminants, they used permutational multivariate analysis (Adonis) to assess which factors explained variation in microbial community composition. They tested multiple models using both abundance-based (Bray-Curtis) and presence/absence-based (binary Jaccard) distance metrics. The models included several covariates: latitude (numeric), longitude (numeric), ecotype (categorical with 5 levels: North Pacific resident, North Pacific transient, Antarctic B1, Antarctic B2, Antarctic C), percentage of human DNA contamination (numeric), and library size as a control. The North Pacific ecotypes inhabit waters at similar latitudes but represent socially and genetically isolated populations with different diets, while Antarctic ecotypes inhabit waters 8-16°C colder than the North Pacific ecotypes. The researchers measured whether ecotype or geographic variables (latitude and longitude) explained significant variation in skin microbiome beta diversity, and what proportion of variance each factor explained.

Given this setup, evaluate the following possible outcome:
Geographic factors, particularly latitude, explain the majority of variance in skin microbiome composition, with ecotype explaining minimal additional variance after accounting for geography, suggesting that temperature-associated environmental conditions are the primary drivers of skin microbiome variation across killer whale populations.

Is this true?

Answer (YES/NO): NO